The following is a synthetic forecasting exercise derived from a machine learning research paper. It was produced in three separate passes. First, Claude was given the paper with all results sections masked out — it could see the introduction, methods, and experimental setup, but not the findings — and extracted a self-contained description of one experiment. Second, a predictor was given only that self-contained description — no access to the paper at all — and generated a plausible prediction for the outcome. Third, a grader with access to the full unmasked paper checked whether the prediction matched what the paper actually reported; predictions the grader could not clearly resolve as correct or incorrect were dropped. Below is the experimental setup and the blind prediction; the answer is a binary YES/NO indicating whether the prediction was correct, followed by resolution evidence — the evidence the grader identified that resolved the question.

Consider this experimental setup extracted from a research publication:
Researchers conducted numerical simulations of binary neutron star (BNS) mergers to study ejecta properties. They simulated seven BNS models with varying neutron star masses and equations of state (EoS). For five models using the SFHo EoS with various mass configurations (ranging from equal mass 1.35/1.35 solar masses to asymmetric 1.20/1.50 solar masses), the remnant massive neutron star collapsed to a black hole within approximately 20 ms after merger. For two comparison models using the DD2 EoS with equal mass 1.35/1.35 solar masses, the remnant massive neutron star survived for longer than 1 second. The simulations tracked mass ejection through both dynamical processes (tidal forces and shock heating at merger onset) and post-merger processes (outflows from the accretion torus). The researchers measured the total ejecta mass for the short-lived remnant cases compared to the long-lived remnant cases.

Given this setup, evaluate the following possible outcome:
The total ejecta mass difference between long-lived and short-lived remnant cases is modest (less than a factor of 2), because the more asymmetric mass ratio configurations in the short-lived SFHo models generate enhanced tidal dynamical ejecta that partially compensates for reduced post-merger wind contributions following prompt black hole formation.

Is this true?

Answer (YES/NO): NO